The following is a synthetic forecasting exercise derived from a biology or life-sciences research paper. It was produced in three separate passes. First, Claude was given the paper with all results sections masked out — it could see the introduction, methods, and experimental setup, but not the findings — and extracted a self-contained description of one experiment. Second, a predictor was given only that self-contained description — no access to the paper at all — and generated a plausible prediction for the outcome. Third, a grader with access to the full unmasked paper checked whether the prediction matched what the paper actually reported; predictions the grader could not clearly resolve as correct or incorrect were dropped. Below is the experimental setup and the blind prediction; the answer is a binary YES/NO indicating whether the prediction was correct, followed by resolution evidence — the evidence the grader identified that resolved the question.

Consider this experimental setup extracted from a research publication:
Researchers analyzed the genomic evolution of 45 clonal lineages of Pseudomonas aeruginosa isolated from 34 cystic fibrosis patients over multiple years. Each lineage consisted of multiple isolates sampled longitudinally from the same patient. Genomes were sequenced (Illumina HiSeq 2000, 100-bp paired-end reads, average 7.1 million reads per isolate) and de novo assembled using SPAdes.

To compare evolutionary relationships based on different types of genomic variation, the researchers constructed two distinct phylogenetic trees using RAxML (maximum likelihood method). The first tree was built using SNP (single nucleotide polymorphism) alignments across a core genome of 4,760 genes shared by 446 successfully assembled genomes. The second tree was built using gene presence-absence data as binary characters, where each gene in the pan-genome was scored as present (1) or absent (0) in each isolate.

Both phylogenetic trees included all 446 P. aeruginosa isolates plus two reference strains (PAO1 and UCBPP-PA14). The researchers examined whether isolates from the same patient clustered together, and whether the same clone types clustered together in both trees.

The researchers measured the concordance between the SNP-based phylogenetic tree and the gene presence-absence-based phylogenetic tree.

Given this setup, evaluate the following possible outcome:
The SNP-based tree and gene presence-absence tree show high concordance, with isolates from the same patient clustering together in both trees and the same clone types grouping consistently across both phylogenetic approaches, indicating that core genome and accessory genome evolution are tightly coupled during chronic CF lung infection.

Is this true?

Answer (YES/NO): YES